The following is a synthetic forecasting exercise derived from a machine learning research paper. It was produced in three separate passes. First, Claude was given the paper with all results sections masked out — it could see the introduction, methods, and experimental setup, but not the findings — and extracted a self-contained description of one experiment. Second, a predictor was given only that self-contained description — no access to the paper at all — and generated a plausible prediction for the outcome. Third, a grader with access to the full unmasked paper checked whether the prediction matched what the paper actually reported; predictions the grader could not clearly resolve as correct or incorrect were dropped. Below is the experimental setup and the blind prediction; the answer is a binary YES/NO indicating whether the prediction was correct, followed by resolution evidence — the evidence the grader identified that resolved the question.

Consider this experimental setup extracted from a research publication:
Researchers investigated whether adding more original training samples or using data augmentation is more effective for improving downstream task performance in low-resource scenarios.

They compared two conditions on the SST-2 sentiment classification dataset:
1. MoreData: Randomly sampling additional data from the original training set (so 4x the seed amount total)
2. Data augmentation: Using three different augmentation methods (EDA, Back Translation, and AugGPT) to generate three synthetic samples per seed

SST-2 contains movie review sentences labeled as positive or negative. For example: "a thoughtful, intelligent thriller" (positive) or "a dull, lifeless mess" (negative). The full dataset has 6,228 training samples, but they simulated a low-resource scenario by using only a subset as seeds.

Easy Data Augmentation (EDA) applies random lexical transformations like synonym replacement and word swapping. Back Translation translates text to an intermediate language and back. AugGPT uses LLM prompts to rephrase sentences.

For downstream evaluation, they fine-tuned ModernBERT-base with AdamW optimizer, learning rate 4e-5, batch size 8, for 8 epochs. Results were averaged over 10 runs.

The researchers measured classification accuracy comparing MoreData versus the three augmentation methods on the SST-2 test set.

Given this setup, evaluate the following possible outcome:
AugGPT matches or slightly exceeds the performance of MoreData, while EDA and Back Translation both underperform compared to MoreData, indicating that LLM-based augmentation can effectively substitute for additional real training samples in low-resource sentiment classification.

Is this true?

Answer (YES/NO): NO